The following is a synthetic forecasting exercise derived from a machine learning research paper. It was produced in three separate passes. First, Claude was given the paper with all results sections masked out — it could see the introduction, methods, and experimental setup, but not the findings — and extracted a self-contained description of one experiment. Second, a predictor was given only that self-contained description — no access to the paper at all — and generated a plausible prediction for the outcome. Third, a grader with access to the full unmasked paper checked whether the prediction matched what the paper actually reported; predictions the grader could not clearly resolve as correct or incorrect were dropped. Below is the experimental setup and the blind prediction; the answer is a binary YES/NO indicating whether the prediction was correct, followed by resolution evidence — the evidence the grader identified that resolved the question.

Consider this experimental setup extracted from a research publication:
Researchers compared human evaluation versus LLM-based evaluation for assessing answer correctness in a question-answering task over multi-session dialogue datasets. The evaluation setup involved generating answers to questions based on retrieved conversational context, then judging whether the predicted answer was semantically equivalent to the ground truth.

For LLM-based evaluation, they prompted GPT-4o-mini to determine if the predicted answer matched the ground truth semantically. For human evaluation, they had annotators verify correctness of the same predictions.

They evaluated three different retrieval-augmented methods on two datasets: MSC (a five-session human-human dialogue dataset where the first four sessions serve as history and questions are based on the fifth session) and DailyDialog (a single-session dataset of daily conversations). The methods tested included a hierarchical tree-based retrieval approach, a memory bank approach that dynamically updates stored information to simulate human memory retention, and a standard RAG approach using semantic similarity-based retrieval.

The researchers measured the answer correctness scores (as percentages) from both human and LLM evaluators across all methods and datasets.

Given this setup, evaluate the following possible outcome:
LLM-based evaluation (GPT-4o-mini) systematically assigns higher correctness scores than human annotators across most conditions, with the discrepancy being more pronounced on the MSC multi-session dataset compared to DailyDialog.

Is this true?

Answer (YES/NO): NO